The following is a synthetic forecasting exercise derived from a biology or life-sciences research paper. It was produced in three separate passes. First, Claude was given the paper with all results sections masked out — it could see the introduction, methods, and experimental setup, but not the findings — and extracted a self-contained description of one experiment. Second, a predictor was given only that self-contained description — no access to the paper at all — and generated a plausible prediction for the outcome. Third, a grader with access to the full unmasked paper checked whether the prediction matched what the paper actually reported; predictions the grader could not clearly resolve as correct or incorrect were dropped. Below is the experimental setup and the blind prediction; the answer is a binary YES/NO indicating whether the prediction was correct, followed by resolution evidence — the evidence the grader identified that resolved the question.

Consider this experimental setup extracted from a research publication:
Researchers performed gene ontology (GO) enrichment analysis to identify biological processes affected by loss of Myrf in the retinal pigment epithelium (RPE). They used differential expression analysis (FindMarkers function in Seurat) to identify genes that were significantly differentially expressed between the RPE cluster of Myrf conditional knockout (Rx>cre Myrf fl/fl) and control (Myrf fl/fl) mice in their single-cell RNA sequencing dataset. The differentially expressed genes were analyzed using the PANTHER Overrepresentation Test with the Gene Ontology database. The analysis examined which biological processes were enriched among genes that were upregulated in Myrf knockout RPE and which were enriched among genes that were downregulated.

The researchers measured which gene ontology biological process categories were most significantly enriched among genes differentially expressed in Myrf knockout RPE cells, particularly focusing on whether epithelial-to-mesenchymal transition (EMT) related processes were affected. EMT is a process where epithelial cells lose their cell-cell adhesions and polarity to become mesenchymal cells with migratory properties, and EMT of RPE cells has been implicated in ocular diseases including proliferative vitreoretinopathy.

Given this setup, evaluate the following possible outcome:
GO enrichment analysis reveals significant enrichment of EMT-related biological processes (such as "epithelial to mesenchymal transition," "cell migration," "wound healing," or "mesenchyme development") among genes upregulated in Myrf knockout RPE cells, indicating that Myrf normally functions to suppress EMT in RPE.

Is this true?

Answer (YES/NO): NO